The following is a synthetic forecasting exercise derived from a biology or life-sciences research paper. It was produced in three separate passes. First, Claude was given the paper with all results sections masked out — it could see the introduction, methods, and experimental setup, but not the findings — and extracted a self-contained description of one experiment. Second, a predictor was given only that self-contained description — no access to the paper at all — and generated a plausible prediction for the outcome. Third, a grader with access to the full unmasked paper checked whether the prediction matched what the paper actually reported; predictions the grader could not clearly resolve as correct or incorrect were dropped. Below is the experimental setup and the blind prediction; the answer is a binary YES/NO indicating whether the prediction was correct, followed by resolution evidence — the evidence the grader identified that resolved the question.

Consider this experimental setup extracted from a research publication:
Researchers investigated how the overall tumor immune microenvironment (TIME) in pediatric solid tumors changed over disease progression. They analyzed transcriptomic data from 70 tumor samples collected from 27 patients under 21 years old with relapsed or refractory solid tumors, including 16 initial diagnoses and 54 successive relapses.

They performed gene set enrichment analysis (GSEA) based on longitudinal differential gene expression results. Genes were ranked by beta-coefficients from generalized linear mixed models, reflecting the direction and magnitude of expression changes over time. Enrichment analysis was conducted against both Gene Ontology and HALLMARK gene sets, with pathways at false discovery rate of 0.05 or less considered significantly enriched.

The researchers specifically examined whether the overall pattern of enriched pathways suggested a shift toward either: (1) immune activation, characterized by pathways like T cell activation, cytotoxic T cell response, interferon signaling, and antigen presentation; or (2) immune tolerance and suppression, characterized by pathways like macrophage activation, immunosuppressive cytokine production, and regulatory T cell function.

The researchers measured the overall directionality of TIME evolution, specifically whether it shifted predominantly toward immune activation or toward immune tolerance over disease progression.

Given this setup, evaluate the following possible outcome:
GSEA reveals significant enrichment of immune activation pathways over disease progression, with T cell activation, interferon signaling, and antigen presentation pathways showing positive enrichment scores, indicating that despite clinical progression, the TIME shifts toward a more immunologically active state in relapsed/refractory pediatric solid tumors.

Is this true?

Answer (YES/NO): NO